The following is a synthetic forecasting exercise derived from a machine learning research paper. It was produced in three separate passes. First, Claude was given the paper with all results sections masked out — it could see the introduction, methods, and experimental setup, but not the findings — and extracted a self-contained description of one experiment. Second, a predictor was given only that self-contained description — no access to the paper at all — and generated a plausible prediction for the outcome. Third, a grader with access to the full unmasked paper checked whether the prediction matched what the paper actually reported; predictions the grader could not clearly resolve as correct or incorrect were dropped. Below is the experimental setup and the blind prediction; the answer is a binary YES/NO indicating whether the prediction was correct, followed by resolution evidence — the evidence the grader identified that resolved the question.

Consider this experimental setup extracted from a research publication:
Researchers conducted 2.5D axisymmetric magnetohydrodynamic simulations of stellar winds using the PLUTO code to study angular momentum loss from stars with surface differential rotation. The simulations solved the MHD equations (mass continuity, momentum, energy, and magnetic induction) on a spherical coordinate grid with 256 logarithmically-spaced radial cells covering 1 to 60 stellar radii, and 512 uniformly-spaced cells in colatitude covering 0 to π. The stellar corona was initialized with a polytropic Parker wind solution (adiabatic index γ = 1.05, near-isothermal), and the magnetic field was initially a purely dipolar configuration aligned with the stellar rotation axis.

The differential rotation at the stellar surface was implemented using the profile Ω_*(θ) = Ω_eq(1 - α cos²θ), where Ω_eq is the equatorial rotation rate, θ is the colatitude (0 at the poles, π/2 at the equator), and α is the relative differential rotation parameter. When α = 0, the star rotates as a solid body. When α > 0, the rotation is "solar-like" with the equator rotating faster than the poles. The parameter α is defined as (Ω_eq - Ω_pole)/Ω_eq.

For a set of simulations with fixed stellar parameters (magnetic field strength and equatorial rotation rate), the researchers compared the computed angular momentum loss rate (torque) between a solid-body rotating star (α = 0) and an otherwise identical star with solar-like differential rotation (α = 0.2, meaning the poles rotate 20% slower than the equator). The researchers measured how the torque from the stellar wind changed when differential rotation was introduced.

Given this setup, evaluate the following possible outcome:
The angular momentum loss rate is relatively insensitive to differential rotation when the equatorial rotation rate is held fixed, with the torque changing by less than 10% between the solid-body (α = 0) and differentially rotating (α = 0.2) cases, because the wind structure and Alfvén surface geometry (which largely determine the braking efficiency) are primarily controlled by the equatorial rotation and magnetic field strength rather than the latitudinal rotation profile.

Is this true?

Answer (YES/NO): NO